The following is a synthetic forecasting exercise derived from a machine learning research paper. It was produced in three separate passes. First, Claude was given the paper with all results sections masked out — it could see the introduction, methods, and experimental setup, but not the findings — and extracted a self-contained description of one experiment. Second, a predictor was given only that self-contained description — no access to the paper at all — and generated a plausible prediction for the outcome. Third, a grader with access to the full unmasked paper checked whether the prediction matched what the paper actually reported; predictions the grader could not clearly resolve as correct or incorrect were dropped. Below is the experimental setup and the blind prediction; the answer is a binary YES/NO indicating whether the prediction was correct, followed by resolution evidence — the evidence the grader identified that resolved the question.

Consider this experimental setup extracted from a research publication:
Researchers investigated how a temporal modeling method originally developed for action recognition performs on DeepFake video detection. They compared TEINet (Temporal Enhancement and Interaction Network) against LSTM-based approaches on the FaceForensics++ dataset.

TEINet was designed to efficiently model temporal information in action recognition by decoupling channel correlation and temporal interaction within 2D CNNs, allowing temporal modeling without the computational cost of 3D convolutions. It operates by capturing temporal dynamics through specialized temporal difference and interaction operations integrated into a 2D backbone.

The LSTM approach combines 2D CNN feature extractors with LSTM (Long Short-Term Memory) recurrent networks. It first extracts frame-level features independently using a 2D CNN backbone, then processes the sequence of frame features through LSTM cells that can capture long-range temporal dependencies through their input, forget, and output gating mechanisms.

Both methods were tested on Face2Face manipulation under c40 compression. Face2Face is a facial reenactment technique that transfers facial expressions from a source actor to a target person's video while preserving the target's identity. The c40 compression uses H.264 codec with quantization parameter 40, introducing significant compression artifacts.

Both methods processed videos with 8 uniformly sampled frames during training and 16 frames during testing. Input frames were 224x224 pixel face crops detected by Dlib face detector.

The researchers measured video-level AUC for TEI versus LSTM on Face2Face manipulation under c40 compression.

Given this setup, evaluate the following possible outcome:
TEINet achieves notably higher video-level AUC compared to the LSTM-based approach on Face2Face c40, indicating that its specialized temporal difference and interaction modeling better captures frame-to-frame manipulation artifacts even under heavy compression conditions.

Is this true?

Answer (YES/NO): YES